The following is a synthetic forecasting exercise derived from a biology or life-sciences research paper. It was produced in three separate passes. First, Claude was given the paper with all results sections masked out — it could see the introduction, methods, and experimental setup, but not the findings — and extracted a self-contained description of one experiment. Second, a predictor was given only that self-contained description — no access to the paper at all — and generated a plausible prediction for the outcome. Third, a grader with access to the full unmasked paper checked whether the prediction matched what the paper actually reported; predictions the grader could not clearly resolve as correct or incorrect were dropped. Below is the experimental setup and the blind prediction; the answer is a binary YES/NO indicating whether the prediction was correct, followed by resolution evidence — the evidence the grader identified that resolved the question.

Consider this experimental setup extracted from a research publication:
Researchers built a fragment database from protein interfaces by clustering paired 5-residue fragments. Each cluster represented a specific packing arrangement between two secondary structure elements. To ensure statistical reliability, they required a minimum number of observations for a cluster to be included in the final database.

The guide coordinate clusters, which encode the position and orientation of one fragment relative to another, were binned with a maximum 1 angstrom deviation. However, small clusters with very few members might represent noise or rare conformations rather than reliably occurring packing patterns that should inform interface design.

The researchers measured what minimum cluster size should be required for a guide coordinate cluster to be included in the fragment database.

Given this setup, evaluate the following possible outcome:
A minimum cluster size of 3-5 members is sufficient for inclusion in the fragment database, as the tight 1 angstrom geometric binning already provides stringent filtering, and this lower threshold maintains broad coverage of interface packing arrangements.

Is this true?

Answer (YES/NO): YES